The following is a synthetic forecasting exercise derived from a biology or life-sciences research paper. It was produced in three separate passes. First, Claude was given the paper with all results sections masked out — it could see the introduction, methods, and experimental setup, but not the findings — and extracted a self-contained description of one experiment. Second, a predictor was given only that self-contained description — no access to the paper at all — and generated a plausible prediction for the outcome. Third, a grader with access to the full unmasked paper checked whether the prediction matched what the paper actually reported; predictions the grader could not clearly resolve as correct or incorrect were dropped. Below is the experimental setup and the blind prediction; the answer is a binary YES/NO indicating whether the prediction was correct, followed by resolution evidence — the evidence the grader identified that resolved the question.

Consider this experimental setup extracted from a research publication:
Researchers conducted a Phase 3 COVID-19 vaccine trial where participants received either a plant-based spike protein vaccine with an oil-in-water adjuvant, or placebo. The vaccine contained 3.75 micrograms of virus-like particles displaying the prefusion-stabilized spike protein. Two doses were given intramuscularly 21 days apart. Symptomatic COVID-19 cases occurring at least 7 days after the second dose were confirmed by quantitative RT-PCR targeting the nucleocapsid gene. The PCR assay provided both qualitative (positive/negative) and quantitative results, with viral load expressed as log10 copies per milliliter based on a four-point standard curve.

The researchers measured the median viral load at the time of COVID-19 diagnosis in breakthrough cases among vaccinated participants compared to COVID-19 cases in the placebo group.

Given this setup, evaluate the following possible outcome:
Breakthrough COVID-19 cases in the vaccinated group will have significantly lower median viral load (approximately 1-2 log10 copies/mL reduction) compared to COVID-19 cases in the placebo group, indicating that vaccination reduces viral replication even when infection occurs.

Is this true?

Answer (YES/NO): NO